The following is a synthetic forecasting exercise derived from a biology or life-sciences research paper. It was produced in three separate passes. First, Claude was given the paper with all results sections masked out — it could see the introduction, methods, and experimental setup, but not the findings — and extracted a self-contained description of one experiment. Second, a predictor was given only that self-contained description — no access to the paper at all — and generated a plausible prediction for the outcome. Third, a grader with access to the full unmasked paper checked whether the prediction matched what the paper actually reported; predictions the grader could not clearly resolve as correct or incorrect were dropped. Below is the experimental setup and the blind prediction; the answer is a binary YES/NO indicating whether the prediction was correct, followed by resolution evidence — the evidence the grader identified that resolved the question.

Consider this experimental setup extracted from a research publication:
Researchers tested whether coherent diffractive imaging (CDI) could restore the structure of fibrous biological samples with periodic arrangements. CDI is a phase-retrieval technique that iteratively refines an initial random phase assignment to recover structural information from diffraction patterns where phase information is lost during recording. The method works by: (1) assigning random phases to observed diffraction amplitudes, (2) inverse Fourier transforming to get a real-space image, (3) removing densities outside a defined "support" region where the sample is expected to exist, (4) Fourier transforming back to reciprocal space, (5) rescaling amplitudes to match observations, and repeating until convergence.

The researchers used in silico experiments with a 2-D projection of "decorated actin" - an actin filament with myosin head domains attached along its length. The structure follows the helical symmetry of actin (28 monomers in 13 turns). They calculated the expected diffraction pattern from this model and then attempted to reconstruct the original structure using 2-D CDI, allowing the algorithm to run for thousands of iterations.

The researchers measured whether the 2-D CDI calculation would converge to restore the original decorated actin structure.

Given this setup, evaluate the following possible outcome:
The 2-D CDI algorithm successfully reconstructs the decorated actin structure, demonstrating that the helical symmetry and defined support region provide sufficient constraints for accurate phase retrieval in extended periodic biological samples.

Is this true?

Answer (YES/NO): NO